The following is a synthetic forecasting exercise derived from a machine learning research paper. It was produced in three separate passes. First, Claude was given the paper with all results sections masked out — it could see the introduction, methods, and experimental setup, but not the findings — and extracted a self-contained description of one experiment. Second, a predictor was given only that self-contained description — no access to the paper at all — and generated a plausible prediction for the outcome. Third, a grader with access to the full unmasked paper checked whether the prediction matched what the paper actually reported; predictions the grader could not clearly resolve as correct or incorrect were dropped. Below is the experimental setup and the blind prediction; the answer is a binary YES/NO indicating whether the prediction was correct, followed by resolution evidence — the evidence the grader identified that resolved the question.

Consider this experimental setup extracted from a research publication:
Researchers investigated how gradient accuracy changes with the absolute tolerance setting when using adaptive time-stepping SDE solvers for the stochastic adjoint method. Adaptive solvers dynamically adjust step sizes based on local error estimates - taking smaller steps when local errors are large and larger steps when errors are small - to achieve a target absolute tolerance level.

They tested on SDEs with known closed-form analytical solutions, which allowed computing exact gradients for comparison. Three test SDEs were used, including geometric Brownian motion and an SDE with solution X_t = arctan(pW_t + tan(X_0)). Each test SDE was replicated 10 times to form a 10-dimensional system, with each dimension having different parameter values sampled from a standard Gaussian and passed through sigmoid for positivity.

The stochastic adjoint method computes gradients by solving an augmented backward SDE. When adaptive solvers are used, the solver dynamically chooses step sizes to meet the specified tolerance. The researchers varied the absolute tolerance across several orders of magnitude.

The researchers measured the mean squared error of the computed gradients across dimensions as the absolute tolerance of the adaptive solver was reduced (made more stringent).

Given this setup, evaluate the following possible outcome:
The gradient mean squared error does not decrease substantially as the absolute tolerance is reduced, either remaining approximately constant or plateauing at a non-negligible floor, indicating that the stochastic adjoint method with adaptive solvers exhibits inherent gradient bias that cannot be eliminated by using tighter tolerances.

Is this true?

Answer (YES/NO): NO